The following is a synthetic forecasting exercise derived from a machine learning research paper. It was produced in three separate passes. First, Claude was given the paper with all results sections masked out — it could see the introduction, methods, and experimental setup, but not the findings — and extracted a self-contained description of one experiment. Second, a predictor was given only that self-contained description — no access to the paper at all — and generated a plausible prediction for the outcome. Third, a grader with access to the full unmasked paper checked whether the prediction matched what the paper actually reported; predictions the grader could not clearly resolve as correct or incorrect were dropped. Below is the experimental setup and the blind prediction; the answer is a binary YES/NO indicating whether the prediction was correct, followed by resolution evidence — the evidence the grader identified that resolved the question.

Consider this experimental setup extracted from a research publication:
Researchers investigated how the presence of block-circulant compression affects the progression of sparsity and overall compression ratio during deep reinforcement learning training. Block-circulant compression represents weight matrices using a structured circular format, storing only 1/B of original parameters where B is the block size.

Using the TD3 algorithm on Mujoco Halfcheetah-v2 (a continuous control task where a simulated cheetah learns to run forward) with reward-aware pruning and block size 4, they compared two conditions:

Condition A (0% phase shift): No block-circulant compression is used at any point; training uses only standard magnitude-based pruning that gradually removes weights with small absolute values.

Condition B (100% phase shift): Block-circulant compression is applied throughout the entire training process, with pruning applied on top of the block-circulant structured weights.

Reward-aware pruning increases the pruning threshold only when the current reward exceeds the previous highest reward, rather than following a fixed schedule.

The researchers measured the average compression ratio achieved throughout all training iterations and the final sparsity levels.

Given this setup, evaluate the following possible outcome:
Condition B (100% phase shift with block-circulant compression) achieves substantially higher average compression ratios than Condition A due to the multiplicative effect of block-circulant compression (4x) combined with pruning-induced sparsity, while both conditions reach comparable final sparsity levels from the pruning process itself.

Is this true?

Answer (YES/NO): NO